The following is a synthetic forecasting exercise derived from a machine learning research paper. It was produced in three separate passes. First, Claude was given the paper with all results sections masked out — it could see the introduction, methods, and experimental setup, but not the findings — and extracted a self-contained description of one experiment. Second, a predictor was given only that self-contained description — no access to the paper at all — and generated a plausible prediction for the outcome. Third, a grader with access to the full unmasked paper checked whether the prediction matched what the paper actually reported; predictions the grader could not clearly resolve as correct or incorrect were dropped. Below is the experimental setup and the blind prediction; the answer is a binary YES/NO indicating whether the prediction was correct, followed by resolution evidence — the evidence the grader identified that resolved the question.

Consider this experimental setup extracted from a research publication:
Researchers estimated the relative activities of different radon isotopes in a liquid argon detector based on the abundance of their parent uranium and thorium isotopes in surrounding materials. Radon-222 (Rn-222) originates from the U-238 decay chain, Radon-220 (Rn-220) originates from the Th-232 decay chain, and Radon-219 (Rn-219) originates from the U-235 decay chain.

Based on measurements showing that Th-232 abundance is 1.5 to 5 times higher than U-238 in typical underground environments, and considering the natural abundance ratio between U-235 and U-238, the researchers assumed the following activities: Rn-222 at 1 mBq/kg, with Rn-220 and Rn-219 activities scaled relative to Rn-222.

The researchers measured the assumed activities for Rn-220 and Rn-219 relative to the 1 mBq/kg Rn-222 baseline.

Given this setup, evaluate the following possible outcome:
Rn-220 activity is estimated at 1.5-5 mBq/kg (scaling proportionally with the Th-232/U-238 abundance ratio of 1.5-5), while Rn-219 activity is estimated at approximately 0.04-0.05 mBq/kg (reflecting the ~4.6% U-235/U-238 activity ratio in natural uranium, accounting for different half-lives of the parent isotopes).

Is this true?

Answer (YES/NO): NO